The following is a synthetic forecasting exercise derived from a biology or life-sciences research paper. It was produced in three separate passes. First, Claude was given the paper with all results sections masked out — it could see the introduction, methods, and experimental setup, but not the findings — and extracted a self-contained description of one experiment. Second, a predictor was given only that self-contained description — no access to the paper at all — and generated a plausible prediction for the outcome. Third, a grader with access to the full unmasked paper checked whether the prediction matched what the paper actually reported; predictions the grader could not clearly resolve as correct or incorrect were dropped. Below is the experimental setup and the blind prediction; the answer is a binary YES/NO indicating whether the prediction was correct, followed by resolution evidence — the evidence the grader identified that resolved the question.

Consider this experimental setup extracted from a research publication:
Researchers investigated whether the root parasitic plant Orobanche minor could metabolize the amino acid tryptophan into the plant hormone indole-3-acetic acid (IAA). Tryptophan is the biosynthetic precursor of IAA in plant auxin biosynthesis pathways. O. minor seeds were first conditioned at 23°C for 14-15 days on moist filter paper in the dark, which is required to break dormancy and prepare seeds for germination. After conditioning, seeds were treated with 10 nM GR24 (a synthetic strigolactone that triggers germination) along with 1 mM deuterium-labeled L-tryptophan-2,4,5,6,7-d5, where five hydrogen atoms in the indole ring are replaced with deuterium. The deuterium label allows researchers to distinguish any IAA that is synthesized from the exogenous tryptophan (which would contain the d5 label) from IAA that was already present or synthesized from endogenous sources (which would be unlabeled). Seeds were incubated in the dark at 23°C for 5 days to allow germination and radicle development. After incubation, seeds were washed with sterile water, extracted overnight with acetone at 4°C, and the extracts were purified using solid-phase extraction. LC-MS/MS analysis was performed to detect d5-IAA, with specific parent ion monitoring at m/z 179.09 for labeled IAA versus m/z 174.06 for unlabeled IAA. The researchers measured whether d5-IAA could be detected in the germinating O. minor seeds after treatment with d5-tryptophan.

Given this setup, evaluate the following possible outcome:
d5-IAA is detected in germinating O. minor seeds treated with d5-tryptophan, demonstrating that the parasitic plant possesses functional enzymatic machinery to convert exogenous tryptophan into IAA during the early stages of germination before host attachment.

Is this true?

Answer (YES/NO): YES